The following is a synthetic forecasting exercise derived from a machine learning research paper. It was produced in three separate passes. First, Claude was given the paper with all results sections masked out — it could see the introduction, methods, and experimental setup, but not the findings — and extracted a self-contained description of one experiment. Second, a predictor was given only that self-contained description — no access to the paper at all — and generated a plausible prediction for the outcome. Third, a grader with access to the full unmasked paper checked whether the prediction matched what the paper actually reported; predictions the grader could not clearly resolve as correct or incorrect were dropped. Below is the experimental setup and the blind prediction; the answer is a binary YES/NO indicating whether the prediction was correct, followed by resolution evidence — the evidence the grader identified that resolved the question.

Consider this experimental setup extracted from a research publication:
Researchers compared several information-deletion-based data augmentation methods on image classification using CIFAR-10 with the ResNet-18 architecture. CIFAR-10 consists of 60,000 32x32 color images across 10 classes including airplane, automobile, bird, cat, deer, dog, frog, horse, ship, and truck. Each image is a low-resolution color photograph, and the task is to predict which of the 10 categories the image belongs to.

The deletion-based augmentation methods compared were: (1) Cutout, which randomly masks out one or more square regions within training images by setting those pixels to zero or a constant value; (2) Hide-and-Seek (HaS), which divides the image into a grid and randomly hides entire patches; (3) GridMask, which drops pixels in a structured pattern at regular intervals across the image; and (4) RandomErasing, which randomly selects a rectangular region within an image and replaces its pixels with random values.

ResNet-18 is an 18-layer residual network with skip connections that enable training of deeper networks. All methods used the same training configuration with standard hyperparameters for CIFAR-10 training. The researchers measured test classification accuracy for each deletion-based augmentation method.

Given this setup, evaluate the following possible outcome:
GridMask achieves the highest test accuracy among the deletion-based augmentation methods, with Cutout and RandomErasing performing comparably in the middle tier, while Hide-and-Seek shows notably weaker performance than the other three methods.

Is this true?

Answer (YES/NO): NO